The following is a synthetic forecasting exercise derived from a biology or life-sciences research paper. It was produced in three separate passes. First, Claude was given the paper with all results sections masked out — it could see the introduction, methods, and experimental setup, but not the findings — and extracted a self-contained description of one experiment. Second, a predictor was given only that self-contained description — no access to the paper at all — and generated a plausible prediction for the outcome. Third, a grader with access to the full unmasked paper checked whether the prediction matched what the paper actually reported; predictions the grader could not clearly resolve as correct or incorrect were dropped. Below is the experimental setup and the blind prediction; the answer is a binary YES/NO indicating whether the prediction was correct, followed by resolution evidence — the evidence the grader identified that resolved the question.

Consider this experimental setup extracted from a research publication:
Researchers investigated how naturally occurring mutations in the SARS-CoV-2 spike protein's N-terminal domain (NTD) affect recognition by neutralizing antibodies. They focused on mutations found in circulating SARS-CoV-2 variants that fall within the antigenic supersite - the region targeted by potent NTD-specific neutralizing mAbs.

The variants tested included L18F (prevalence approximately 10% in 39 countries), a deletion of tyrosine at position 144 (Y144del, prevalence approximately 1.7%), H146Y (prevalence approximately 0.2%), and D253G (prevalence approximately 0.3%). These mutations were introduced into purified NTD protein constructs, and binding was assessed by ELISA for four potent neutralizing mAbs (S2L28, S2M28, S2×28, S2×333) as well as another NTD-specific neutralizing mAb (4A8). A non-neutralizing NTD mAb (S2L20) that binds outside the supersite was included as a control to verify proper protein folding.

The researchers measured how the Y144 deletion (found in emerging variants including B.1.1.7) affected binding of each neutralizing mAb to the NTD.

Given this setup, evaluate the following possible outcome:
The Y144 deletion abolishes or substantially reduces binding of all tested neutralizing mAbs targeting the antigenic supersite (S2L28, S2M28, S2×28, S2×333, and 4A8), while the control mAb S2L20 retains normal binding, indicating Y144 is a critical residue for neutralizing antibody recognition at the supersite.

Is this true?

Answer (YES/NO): NO